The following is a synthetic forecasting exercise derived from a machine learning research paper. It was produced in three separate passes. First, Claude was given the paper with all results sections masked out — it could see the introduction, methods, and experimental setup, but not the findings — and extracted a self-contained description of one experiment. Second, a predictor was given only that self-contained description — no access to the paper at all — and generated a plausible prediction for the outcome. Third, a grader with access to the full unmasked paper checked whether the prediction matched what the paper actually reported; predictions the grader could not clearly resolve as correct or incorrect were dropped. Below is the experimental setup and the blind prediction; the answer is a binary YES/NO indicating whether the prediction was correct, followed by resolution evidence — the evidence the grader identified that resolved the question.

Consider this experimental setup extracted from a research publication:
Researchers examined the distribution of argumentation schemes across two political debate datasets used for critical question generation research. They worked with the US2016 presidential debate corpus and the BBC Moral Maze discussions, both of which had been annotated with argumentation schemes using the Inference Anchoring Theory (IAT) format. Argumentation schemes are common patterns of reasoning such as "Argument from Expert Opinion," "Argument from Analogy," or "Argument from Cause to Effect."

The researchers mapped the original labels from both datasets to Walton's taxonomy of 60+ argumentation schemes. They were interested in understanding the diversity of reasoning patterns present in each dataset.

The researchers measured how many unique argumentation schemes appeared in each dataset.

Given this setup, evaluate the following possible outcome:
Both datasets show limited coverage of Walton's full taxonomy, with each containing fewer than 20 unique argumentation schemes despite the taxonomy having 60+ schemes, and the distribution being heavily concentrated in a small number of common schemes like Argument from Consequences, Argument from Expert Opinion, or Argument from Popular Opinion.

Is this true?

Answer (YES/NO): NO